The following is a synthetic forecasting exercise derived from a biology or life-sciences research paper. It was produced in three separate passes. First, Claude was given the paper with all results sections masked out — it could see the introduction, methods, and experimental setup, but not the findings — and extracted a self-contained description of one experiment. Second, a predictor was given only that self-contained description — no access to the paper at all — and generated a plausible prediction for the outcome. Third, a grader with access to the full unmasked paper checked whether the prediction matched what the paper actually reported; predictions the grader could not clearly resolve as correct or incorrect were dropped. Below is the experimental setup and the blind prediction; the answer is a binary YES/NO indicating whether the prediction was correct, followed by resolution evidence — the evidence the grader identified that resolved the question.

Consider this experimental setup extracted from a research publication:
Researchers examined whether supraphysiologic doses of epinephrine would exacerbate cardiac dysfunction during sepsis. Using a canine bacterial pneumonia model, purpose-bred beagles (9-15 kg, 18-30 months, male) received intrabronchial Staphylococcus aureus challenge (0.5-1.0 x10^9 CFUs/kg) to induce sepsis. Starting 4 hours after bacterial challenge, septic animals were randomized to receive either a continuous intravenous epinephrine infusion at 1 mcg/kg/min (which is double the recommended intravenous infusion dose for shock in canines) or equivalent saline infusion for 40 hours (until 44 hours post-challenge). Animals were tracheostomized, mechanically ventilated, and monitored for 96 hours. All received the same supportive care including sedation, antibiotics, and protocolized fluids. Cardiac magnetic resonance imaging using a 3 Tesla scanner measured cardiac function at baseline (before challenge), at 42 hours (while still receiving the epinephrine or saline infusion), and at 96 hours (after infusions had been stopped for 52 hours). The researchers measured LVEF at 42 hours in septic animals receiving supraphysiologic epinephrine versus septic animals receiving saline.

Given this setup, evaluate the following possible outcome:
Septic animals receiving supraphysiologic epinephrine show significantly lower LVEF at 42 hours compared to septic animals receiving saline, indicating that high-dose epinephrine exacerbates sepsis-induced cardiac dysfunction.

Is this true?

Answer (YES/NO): NO